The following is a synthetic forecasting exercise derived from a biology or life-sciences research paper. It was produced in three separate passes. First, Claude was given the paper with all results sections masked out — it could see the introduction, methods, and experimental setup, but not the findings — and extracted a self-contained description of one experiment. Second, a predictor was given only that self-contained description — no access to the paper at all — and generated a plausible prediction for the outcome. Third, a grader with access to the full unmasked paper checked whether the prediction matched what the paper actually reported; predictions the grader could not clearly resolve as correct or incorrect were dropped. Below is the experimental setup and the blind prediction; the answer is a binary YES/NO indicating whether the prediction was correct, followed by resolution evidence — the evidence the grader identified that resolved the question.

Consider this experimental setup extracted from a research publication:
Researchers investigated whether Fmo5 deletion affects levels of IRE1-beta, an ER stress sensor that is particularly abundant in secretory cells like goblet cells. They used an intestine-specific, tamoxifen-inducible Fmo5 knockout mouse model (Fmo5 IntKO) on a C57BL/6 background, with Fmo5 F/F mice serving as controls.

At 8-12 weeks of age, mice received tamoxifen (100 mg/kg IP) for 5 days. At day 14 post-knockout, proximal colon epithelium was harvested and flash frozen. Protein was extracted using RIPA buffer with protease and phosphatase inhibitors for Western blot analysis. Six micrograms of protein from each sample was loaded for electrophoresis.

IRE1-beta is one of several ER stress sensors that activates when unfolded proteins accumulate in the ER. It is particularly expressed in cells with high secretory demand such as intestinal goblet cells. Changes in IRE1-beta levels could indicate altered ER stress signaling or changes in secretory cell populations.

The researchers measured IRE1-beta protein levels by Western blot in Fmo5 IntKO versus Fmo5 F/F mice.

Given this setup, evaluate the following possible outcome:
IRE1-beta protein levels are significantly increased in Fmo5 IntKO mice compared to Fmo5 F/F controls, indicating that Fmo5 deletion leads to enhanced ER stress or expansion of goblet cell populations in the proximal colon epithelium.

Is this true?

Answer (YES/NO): YES